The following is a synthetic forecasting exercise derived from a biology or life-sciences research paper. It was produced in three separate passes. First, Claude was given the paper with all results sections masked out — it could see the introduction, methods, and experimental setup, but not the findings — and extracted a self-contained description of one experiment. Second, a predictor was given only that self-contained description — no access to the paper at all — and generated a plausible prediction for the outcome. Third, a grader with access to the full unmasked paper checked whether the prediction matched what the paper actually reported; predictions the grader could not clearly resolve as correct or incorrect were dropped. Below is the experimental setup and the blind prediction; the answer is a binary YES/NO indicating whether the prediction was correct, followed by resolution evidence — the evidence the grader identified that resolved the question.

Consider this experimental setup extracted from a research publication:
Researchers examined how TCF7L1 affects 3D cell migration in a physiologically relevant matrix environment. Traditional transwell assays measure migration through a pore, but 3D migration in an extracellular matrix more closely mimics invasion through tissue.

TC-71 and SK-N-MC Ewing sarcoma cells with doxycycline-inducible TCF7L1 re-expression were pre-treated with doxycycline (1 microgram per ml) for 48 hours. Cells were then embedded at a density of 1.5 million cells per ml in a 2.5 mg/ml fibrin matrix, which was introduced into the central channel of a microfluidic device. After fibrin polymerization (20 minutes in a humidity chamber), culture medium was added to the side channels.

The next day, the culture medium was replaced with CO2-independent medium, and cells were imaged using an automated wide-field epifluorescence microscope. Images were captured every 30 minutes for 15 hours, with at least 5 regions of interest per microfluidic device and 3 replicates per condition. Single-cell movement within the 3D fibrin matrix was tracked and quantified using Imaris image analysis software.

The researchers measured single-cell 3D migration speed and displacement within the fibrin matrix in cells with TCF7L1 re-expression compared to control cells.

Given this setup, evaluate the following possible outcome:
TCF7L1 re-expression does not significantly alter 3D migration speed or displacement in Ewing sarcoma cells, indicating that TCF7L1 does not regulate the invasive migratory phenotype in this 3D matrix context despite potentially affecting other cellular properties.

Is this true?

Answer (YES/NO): NO